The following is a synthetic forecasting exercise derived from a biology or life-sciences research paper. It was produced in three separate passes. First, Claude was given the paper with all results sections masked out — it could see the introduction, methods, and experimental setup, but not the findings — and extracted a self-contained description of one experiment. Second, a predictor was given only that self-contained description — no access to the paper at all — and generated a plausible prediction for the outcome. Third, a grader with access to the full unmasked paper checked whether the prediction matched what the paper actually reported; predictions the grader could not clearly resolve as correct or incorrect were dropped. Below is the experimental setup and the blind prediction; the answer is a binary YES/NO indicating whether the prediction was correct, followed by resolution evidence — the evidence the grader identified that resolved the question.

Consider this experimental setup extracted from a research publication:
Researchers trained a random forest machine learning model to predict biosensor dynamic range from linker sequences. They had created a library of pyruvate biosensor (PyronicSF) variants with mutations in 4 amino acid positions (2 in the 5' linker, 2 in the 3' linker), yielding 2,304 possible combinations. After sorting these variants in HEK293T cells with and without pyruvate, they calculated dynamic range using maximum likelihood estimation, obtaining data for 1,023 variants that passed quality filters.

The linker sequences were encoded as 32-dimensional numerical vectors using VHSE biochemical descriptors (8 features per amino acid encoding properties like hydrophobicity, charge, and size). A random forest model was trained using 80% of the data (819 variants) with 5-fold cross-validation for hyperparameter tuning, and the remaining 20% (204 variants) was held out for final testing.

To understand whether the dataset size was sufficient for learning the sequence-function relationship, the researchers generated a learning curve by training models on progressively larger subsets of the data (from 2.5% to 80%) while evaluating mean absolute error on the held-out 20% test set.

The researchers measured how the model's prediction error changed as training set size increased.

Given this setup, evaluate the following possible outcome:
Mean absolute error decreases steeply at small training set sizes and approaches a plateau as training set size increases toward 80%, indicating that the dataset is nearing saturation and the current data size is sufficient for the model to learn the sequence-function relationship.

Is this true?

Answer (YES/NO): YES